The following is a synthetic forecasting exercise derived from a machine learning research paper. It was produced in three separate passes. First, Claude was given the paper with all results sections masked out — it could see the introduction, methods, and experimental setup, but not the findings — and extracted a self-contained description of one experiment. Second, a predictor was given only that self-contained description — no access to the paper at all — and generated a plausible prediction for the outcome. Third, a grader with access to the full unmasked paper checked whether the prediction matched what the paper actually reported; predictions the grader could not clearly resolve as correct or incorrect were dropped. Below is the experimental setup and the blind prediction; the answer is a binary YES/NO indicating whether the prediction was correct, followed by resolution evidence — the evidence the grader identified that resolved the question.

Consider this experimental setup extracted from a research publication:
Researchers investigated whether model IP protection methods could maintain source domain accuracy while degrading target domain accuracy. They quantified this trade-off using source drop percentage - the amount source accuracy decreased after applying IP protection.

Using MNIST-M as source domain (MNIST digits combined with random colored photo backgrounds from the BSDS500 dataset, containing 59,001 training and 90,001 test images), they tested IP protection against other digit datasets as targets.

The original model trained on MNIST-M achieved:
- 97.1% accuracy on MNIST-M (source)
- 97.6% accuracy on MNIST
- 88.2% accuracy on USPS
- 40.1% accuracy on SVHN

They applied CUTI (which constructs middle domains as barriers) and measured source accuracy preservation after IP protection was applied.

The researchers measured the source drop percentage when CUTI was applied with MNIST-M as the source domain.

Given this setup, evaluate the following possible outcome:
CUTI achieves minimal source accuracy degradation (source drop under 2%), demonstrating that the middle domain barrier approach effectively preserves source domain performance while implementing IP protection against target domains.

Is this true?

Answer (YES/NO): YES